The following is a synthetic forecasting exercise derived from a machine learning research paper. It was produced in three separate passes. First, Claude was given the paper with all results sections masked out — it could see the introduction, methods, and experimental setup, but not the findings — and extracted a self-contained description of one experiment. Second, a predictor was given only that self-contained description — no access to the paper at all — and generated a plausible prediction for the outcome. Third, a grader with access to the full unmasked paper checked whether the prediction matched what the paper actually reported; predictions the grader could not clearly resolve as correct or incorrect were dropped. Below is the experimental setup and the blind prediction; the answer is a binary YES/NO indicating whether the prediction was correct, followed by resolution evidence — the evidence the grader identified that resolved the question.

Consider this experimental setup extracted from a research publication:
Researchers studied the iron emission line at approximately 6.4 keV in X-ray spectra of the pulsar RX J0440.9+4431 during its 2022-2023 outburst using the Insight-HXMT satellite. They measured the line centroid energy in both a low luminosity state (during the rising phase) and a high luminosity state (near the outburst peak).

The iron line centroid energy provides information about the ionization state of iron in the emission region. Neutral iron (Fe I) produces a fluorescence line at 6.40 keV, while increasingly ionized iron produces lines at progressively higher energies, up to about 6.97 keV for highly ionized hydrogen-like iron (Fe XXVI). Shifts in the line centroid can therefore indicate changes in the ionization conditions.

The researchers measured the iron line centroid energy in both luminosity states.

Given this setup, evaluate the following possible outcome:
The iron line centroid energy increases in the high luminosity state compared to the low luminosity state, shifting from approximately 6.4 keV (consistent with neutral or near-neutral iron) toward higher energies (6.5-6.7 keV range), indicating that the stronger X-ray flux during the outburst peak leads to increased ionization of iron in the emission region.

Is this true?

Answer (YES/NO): NO